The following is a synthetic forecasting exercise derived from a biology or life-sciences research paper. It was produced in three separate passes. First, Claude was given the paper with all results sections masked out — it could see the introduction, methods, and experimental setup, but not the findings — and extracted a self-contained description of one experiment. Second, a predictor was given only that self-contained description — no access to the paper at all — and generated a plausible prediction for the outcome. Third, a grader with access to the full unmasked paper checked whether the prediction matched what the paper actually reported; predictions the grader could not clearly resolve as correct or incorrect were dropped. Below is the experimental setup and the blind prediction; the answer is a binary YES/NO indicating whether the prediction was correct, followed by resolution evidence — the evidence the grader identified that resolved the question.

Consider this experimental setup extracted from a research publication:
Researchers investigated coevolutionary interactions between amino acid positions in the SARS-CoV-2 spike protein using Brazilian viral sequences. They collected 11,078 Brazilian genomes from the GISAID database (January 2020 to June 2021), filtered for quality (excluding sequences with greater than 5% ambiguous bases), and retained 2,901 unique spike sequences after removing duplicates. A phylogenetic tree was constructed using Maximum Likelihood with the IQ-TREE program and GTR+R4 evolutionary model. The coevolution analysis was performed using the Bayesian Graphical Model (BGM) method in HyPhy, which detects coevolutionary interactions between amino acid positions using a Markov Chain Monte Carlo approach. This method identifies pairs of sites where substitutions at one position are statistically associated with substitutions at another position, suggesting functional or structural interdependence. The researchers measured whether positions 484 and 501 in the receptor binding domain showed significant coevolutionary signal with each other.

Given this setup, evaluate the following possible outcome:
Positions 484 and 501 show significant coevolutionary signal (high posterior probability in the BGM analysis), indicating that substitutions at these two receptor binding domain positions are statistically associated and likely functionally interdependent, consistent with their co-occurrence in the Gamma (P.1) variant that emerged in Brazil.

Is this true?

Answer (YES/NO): YES